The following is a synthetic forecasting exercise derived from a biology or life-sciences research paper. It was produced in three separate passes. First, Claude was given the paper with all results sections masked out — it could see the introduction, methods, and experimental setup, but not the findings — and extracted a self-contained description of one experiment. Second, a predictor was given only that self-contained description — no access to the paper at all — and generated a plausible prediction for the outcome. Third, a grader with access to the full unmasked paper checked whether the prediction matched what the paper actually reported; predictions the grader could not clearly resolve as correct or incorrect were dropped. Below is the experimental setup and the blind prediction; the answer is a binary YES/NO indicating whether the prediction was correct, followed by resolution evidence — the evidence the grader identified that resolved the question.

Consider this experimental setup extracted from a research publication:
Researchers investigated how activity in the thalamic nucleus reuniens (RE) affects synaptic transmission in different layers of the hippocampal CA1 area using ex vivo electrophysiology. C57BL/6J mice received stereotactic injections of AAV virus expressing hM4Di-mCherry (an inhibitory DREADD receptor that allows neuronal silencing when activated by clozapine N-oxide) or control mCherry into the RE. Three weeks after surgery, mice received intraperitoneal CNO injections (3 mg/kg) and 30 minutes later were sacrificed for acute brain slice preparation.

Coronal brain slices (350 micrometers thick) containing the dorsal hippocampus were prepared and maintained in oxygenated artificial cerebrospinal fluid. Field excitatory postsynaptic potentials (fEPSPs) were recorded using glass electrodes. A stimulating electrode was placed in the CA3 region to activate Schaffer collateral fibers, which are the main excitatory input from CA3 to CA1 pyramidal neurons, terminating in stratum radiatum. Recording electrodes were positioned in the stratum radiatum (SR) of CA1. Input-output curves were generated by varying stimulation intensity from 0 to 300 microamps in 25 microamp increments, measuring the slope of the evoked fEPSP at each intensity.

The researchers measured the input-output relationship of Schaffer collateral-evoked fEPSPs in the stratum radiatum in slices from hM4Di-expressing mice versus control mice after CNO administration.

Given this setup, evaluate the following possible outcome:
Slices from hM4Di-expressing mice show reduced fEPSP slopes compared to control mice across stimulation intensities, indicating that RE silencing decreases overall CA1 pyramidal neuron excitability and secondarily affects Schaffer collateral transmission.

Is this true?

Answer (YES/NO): NO